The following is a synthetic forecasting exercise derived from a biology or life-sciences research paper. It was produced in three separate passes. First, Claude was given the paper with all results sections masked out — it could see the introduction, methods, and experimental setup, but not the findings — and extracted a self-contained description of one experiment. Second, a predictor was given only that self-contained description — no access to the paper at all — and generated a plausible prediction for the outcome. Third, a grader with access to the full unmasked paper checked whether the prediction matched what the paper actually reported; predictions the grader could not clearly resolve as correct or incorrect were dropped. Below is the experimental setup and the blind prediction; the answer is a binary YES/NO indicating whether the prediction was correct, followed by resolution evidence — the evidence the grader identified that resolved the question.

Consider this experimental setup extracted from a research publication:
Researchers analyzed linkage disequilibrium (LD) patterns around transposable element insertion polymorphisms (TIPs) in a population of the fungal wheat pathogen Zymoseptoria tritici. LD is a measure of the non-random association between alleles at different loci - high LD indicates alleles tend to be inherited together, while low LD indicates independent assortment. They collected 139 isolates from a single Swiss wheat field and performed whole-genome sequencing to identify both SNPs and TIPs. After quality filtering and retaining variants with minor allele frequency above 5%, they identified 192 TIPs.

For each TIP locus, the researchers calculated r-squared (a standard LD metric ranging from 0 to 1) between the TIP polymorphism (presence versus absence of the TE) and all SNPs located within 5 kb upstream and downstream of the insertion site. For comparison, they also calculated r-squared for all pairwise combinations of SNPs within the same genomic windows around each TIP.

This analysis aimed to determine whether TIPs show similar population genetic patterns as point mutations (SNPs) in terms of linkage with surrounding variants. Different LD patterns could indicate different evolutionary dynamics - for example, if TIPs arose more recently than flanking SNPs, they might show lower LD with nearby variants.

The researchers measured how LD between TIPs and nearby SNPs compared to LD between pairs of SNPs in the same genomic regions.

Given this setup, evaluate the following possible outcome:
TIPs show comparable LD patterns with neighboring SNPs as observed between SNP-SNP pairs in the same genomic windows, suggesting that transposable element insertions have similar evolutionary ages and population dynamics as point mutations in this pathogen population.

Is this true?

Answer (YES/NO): NO